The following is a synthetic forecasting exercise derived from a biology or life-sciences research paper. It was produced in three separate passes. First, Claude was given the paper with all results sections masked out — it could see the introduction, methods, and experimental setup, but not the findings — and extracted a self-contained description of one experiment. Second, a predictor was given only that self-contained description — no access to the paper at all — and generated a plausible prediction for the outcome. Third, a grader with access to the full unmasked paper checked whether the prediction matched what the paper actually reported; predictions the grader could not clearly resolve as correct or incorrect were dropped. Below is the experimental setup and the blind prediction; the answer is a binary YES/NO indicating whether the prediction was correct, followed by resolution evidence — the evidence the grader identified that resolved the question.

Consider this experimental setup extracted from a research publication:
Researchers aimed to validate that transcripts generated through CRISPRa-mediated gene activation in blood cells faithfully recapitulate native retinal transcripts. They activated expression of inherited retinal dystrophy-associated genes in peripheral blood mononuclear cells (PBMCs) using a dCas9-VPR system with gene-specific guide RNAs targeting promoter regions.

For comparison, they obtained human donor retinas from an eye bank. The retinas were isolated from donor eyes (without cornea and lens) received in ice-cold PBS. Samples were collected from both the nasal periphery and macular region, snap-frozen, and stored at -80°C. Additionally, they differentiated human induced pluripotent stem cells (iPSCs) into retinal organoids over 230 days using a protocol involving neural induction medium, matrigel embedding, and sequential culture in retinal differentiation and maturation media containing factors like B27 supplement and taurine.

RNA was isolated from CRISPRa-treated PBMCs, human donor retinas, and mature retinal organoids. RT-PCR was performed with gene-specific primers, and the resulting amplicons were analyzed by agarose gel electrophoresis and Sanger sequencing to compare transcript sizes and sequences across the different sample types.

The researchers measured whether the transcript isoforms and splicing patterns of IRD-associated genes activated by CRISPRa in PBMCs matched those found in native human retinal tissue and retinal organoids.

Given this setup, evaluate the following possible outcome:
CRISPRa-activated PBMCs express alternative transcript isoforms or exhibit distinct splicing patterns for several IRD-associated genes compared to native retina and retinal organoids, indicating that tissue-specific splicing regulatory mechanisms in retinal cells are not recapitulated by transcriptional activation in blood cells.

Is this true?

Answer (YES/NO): NO